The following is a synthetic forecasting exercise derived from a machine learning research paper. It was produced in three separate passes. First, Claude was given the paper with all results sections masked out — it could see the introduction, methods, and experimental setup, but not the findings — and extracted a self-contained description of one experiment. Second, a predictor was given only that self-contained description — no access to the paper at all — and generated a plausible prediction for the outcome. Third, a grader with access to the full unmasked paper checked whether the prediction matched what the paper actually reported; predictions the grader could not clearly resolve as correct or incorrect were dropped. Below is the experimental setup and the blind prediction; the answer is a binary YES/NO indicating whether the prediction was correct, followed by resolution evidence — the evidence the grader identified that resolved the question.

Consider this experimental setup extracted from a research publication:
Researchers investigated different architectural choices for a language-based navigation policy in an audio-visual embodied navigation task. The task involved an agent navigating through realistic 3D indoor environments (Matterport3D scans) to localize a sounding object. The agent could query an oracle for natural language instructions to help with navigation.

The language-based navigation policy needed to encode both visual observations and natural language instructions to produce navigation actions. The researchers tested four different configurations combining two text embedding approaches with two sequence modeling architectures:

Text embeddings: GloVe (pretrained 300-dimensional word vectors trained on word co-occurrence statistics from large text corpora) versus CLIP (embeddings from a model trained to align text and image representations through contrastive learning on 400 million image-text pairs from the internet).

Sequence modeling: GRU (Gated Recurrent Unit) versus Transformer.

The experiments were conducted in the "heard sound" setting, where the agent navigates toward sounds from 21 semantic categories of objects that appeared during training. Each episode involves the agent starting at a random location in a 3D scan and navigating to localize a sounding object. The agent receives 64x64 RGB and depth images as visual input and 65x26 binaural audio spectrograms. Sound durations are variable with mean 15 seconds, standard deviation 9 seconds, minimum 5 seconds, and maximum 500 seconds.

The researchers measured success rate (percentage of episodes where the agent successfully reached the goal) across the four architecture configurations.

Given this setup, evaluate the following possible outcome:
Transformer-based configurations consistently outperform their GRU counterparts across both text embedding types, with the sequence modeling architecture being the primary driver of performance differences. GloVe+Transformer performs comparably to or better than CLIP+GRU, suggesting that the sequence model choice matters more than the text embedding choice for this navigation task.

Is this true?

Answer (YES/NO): NO